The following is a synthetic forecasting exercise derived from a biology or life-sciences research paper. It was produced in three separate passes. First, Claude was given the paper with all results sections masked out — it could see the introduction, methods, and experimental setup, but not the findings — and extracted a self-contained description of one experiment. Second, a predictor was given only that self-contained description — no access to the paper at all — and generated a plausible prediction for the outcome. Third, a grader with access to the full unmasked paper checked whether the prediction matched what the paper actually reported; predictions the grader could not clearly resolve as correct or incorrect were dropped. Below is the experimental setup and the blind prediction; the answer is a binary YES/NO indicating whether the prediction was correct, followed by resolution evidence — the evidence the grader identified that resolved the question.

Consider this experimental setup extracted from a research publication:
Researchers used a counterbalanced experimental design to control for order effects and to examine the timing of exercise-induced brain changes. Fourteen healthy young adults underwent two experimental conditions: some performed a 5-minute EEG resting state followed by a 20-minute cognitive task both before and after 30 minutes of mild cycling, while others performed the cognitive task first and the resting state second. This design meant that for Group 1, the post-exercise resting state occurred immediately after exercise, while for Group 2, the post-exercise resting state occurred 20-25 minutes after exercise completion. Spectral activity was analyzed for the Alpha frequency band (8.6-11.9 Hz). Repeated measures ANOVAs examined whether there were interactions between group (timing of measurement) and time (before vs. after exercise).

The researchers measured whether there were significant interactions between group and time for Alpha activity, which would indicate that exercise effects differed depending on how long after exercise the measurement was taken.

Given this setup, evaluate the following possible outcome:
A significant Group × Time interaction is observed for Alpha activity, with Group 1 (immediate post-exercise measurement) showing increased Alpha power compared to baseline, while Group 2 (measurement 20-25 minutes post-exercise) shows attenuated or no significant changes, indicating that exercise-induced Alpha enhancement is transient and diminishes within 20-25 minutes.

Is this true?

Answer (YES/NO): NO